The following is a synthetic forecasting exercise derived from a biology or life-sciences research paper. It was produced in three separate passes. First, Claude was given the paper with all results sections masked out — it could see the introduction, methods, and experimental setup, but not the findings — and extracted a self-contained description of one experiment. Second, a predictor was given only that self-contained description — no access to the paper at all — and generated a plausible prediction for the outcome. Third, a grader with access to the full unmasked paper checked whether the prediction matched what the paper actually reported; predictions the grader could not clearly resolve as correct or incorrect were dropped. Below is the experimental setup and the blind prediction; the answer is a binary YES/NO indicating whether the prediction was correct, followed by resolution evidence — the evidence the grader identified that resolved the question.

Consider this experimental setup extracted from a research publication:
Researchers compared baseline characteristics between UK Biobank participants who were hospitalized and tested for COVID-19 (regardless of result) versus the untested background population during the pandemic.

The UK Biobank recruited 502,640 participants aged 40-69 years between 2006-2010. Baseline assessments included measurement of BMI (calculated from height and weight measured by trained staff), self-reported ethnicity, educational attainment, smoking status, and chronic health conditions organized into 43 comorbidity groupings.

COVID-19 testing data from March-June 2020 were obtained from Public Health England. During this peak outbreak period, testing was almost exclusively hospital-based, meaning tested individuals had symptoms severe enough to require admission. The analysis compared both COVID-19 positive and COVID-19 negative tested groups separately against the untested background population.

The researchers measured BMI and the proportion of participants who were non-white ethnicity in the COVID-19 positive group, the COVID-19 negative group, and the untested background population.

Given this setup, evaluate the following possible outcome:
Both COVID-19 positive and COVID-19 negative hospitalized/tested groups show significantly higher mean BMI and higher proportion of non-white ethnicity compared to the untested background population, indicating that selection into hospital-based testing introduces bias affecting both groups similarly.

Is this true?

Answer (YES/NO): YES